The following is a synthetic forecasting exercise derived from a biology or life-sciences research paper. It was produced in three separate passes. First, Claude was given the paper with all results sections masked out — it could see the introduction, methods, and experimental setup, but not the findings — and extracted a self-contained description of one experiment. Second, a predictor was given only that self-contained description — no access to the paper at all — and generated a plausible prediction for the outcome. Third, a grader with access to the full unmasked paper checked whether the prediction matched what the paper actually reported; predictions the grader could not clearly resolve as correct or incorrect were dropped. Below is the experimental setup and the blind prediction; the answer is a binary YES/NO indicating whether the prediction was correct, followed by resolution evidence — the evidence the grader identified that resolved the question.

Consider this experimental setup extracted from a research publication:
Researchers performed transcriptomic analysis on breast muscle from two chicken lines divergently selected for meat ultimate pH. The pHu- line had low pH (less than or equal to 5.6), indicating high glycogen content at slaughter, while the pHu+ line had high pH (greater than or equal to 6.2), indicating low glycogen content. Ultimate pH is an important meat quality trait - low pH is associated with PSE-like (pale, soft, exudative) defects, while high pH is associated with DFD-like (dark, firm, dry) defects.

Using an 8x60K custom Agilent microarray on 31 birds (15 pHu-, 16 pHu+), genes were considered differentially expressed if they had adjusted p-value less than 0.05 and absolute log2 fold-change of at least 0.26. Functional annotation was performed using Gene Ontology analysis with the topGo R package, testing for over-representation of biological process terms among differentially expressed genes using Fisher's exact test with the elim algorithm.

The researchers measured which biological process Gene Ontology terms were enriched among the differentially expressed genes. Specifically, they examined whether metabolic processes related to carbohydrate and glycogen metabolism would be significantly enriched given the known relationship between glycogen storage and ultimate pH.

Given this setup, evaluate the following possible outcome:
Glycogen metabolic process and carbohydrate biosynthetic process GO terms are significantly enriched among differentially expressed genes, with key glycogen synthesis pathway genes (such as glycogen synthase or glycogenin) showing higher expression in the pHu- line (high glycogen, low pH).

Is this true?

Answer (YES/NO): NO